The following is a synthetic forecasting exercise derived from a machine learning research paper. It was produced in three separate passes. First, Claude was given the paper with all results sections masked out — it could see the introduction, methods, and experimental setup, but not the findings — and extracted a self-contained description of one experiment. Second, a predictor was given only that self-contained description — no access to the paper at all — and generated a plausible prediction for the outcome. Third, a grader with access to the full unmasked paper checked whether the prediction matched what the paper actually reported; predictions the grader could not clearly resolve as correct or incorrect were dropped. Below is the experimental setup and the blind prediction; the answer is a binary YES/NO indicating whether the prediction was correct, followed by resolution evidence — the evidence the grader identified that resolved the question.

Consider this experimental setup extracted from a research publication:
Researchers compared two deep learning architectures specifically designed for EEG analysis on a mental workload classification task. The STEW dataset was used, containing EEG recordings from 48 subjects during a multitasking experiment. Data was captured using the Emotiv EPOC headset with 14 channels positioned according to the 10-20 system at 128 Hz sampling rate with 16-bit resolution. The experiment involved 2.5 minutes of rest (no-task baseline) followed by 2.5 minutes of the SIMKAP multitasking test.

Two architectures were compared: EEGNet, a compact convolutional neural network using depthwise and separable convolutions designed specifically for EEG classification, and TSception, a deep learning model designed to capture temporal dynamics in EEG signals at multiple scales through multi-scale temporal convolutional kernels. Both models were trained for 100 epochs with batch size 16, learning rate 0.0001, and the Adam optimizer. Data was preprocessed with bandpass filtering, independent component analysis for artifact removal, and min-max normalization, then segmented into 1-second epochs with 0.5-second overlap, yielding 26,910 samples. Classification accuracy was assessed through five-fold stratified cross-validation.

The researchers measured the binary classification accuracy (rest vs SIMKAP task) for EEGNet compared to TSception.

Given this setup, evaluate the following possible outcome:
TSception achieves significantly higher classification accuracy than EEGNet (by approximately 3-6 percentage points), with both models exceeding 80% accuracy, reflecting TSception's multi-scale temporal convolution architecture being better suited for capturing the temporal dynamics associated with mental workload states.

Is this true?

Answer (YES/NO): NO